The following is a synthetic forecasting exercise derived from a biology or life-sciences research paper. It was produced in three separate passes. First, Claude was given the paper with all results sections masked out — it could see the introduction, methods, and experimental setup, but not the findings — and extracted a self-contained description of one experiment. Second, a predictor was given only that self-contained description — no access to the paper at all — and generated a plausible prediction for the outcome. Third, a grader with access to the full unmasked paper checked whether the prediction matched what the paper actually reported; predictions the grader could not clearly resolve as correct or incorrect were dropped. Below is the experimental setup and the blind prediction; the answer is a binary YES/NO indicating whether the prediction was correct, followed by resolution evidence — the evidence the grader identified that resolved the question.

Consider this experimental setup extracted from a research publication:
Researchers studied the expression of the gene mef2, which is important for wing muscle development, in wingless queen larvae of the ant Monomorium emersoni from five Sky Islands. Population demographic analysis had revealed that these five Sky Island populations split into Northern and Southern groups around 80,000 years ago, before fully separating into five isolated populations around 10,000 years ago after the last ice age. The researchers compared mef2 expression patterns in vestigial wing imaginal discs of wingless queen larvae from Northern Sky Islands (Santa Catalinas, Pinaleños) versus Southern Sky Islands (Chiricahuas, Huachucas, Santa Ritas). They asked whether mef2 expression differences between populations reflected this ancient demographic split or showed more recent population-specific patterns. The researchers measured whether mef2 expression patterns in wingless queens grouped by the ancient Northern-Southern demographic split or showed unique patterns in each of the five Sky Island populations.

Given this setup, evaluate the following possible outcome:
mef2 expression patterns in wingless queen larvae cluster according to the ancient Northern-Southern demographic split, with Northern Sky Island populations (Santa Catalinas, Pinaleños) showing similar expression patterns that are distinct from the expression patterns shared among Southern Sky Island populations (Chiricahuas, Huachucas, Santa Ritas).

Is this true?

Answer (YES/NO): YES